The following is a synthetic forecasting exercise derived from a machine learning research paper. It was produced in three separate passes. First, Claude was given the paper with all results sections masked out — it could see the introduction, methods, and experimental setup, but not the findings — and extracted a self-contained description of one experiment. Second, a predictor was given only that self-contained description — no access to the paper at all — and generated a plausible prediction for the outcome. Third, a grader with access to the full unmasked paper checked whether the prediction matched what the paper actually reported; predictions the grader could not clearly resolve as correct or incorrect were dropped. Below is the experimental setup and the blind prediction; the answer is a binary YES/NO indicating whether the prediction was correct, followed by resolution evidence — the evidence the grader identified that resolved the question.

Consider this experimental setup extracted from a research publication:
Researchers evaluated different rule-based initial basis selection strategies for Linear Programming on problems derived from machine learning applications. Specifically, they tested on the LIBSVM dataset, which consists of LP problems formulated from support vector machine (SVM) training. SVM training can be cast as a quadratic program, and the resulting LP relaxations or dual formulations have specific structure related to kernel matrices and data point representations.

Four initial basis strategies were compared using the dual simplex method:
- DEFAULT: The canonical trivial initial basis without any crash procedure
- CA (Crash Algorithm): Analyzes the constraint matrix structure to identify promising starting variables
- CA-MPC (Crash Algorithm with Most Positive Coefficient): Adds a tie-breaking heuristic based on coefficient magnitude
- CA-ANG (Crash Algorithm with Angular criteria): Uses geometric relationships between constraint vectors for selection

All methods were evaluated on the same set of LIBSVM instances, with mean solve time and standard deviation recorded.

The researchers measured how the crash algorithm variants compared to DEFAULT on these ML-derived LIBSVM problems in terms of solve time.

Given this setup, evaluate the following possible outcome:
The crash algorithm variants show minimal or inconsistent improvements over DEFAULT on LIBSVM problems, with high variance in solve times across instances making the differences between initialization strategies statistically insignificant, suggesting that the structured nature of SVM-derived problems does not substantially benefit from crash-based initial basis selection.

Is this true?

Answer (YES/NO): NO